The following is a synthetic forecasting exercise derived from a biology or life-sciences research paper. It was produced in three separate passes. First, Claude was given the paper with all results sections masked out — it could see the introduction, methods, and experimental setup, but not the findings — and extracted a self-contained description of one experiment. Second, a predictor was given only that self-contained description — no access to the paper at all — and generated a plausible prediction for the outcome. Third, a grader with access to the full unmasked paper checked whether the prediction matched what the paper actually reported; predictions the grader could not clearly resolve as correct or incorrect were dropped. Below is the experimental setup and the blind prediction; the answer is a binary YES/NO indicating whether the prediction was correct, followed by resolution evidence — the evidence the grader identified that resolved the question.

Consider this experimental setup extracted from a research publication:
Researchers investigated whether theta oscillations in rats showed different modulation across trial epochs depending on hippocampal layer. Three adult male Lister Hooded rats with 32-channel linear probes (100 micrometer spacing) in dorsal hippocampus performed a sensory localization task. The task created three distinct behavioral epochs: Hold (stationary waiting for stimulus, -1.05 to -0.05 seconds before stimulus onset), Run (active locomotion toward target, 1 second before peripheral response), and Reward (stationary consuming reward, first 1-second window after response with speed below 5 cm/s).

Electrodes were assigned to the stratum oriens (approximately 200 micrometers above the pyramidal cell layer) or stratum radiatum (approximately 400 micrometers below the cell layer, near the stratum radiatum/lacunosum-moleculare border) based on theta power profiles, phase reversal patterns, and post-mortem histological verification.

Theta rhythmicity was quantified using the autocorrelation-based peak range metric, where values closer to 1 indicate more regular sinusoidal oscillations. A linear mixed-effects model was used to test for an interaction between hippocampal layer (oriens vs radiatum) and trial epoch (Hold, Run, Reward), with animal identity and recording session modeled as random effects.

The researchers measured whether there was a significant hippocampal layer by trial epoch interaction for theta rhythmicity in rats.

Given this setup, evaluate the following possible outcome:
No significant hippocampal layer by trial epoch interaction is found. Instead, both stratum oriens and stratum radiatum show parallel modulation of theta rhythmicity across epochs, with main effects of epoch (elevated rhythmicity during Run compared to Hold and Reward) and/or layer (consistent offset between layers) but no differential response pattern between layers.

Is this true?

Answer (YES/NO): NO